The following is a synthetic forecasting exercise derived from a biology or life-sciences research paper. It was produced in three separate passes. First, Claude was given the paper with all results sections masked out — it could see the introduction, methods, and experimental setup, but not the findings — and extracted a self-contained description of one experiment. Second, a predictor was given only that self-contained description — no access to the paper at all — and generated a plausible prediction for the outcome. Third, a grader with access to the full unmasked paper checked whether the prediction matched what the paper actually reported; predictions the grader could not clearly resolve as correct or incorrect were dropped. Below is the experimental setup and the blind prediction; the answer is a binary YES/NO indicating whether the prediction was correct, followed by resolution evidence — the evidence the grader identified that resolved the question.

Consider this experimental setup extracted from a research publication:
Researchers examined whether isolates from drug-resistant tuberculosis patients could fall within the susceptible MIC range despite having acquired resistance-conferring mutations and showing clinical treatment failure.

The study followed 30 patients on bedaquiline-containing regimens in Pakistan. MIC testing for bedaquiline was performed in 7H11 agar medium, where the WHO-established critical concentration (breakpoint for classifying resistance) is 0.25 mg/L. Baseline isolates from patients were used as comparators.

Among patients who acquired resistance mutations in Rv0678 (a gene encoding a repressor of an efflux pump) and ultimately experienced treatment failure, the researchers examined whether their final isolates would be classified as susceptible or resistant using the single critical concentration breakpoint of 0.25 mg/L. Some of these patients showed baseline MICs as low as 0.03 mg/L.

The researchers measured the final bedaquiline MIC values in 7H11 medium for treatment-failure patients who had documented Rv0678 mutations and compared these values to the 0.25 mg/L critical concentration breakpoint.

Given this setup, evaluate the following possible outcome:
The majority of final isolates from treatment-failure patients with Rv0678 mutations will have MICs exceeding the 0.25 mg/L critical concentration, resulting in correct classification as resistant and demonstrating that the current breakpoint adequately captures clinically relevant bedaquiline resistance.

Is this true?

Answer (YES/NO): NO